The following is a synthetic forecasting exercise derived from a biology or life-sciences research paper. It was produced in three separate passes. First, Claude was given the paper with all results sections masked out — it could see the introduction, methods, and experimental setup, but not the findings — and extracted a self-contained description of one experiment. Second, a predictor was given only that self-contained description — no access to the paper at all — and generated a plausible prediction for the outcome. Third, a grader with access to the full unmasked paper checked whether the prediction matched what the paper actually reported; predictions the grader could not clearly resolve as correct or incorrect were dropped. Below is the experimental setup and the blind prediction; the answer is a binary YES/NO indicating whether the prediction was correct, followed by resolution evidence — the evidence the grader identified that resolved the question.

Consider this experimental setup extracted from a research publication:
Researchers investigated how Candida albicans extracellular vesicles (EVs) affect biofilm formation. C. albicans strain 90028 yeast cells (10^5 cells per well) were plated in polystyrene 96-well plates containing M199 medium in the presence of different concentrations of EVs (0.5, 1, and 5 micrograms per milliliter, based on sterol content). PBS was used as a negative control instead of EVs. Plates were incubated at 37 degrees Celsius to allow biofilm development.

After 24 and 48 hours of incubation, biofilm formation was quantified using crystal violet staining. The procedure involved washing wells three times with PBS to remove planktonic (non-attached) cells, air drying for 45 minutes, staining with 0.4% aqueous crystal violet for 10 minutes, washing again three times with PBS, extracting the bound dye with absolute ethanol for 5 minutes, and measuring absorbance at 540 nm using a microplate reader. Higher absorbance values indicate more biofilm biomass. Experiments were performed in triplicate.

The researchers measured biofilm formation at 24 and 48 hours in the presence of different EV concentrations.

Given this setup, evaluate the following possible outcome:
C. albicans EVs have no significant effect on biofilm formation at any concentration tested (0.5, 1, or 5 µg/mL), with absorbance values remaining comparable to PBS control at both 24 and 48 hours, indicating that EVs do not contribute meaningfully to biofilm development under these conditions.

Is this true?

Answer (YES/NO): NO